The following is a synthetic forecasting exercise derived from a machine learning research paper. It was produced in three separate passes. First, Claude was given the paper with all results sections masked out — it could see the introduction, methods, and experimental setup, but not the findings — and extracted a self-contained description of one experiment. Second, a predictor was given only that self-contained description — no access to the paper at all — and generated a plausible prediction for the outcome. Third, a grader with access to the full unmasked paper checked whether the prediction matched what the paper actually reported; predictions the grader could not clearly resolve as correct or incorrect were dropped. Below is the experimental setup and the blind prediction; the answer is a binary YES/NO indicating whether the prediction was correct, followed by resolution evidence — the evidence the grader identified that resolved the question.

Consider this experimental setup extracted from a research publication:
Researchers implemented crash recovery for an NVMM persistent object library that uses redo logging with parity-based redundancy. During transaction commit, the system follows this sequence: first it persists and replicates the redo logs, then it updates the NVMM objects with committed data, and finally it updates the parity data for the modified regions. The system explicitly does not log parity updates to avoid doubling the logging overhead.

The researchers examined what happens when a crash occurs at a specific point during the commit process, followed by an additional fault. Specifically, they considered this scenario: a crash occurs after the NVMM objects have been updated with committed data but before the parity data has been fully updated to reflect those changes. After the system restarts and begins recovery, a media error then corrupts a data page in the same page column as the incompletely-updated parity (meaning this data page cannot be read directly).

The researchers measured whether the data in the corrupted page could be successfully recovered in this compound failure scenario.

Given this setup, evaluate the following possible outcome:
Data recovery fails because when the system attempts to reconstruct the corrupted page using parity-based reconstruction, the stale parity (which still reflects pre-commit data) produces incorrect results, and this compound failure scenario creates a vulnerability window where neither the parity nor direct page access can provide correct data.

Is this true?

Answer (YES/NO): YES